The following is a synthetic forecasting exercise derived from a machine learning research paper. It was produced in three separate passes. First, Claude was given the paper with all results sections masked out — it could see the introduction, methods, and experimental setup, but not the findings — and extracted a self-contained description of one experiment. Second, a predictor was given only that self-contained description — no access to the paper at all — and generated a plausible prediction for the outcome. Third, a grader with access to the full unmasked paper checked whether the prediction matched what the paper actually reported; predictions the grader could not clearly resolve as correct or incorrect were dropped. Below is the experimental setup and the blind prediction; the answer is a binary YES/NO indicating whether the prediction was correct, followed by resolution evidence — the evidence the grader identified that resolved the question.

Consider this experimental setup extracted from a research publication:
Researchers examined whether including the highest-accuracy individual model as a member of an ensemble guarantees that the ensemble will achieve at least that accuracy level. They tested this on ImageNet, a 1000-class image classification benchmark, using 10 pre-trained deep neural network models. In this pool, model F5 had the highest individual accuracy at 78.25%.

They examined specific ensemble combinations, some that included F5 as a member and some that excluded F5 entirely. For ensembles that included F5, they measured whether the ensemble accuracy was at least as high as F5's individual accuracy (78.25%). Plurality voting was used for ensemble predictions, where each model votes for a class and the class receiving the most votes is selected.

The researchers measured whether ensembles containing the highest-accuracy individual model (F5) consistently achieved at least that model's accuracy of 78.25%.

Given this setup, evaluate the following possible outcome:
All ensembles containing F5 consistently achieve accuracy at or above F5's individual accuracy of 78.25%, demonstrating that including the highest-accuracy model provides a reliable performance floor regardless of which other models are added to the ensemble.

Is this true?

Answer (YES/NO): NO